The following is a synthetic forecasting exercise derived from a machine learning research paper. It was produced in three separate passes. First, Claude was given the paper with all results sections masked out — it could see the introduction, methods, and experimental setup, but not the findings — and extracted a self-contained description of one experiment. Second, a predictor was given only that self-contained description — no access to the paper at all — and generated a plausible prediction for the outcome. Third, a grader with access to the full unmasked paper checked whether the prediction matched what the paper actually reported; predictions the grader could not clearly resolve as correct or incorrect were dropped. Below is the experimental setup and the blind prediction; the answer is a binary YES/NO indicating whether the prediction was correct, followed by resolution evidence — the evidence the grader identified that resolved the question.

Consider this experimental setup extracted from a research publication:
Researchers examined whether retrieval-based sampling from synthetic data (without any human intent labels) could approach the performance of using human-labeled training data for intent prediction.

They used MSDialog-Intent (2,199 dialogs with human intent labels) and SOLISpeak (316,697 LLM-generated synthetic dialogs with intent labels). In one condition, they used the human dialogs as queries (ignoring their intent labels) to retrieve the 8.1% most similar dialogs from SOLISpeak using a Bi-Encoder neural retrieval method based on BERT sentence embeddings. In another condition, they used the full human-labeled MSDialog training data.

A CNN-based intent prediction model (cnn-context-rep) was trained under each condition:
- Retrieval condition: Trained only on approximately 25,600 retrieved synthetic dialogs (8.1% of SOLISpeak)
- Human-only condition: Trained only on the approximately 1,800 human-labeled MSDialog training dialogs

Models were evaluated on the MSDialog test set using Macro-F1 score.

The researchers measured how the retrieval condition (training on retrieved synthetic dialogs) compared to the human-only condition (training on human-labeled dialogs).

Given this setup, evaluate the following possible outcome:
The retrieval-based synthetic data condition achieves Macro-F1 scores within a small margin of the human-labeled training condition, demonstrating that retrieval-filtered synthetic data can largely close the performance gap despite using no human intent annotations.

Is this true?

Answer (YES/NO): NO